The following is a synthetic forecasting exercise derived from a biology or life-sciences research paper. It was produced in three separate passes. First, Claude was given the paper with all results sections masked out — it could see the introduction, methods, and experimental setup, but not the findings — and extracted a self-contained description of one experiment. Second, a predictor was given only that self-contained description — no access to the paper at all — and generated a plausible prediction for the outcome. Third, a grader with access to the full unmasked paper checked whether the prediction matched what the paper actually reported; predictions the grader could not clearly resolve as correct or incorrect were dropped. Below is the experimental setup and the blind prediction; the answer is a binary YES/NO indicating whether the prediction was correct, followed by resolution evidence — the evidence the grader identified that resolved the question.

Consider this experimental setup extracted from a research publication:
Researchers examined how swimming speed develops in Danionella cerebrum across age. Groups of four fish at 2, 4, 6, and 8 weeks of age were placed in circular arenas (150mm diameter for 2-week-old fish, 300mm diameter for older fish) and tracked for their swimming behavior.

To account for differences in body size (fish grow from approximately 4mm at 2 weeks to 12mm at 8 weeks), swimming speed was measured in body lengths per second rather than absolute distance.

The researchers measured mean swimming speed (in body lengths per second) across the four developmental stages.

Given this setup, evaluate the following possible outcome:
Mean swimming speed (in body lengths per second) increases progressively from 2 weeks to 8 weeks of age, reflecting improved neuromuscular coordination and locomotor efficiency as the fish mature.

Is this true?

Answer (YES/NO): YES